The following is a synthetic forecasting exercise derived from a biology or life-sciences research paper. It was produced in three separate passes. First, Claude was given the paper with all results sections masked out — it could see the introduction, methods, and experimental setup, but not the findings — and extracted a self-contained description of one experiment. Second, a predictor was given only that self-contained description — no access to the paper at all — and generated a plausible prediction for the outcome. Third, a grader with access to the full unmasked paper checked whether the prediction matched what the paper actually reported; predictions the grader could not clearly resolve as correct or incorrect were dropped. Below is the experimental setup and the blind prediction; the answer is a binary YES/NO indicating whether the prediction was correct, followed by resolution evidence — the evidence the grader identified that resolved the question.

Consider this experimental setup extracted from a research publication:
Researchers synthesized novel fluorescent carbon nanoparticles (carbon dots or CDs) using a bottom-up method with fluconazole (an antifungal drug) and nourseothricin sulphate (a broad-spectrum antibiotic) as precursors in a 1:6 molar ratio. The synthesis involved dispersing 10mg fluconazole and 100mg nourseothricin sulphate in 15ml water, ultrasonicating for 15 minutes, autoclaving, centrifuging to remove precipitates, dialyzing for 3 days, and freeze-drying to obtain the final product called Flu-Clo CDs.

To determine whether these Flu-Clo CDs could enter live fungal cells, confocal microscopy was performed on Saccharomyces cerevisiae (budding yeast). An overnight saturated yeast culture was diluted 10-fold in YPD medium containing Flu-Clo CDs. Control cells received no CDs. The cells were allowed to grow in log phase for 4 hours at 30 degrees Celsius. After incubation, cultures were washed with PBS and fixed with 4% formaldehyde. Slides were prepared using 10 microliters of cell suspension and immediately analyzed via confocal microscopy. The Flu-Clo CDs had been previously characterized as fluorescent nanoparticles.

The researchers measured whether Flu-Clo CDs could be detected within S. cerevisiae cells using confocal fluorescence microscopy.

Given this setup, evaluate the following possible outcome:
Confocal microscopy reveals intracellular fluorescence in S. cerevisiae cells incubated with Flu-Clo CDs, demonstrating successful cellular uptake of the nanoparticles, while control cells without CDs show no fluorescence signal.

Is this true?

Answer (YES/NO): YES